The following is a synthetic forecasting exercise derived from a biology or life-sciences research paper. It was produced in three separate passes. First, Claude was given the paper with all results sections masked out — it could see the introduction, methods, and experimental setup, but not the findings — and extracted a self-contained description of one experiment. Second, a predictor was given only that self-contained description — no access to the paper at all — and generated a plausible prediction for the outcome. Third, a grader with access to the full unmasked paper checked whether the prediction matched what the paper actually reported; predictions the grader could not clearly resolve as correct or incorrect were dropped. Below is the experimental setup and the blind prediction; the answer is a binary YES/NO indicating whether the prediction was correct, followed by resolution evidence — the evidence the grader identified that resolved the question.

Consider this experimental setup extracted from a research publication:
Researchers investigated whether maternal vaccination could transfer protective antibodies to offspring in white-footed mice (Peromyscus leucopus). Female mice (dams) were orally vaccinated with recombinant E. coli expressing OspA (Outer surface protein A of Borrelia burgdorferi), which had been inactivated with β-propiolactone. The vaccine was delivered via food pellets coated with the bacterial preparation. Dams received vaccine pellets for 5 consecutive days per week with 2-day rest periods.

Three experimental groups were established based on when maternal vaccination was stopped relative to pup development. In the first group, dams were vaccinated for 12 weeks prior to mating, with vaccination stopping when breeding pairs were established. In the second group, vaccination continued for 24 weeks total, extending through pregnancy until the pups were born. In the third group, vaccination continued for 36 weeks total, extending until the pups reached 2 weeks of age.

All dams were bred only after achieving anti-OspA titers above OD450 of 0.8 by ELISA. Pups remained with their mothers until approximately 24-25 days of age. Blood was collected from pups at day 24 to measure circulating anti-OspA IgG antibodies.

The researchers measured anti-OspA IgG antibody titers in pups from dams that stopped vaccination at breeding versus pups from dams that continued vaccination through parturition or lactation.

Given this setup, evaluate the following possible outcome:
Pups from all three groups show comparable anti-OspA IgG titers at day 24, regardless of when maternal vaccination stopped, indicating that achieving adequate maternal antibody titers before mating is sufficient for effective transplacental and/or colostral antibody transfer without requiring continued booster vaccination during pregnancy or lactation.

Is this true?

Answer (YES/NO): NO